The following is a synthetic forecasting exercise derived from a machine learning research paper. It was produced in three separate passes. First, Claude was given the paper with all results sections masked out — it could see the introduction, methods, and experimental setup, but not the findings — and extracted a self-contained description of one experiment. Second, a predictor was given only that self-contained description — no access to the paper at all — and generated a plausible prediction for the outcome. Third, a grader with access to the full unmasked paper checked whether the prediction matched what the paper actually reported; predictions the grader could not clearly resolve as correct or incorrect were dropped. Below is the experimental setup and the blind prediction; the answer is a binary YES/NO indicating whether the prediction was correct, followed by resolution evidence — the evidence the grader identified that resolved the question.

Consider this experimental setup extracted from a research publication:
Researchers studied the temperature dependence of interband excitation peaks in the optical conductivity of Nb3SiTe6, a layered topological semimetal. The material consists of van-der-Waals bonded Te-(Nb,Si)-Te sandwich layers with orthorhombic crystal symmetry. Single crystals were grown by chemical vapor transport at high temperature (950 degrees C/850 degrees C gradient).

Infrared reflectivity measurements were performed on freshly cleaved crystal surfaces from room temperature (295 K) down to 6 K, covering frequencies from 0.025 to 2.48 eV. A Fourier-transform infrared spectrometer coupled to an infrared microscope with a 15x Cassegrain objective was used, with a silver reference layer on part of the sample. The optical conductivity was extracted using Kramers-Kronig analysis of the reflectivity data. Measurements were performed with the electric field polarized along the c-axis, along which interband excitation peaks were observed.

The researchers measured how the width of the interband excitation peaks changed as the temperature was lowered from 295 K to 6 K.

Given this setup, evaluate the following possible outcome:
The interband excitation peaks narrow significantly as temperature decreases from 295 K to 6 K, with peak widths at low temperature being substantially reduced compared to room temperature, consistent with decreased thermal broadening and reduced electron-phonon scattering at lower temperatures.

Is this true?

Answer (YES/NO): YES